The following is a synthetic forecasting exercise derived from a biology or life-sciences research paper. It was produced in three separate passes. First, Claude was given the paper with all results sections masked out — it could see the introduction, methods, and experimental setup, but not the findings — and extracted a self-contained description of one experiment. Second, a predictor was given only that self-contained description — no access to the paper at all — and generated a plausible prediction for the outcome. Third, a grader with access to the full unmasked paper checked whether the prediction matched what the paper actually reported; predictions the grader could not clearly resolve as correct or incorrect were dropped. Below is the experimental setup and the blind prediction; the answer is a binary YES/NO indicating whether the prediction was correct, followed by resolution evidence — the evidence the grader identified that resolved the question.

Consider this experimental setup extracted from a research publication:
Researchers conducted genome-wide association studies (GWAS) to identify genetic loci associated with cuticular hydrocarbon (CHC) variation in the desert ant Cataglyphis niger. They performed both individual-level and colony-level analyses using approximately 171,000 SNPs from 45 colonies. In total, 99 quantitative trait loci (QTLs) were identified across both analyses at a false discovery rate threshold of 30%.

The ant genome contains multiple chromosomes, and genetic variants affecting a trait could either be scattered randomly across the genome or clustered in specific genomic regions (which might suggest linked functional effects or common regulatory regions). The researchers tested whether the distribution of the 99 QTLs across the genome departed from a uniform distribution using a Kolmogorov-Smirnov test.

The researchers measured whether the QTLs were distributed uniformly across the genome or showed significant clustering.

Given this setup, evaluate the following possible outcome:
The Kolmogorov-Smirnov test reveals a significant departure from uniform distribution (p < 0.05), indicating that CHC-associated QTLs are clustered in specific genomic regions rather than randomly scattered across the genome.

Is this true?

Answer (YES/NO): YES